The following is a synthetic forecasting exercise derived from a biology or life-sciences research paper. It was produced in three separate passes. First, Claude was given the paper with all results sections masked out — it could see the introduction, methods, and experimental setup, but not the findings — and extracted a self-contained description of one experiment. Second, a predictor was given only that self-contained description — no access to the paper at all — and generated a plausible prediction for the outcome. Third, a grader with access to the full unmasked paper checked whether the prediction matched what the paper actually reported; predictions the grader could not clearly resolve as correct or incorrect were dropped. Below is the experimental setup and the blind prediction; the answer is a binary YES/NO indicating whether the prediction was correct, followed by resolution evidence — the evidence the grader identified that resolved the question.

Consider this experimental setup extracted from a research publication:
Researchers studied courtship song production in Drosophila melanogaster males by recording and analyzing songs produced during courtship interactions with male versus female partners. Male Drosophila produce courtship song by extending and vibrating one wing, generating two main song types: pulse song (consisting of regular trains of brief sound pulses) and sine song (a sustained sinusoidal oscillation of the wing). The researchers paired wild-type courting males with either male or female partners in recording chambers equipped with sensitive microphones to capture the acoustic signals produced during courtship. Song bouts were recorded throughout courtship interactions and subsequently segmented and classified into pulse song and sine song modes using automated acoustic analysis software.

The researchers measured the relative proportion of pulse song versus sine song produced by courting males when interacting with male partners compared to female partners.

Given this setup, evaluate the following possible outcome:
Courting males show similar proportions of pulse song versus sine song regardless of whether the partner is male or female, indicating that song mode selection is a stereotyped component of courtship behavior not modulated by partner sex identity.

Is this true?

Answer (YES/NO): NO